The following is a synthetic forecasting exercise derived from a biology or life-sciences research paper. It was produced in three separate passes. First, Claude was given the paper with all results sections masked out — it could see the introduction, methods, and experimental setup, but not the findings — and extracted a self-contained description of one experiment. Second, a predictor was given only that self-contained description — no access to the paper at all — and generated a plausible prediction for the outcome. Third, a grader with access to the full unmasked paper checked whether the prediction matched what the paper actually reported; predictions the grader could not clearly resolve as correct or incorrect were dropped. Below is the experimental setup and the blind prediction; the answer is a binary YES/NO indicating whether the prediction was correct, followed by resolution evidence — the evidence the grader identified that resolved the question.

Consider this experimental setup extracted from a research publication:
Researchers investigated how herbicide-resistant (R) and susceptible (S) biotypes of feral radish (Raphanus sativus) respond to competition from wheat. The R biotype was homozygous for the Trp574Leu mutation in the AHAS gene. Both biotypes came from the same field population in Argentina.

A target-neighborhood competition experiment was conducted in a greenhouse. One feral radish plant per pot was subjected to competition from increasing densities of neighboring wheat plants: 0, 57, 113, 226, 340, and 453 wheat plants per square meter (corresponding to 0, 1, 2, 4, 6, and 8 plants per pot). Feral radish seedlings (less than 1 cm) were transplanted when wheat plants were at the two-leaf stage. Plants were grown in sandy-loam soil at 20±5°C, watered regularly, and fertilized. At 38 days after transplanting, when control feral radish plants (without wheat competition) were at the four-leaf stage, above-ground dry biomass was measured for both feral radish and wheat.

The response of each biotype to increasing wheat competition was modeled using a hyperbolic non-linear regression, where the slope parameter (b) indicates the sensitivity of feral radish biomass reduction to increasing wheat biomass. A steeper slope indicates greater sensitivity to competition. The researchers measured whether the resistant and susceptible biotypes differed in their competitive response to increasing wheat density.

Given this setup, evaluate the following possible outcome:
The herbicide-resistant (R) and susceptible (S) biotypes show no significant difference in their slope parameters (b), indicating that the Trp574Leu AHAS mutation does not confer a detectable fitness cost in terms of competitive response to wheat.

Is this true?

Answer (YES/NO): YES